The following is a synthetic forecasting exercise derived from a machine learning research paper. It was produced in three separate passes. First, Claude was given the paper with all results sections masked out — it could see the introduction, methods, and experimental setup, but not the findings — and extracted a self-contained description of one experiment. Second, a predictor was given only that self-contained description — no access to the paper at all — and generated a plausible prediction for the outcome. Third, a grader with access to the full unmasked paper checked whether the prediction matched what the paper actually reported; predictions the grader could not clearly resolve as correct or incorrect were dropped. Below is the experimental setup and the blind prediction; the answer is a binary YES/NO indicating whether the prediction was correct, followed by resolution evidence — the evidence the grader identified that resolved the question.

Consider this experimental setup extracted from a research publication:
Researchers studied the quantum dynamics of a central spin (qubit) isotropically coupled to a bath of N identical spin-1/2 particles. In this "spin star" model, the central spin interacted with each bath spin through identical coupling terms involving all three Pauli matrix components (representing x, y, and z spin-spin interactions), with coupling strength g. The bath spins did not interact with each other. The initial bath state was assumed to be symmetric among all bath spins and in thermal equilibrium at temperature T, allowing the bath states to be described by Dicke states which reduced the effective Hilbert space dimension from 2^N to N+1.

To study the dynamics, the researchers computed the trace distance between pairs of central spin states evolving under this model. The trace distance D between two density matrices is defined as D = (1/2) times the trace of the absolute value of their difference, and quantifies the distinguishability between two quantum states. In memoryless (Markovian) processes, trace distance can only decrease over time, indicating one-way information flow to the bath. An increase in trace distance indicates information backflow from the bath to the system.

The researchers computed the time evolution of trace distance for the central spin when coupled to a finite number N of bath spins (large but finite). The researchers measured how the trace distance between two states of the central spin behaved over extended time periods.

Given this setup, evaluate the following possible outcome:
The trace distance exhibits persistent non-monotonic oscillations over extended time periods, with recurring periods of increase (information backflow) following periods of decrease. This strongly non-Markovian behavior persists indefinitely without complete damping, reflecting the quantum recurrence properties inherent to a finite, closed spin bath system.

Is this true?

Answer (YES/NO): YES